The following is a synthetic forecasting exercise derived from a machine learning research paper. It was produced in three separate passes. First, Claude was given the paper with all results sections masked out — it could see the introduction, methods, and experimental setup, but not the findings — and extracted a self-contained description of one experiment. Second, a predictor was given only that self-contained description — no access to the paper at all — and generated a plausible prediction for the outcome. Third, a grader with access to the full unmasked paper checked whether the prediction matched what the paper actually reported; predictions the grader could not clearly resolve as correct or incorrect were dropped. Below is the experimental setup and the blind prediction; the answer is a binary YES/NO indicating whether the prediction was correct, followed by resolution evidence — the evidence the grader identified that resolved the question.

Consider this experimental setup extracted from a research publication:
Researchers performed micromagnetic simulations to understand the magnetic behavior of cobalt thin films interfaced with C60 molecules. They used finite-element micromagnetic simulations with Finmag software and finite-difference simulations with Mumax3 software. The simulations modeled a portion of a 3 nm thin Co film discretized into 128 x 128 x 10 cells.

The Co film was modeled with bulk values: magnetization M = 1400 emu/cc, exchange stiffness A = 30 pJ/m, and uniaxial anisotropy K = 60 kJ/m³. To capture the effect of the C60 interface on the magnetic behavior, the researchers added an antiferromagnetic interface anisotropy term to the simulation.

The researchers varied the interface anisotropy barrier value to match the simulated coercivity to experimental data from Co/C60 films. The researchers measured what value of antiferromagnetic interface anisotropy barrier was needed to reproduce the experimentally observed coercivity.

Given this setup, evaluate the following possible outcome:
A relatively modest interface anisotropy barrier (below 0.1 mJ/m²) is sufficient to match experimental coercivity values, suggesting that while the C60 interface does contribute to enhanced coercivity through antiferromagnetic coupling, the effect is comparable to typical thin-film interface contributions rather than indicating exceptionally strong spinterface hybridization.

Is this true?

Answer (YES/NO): NO